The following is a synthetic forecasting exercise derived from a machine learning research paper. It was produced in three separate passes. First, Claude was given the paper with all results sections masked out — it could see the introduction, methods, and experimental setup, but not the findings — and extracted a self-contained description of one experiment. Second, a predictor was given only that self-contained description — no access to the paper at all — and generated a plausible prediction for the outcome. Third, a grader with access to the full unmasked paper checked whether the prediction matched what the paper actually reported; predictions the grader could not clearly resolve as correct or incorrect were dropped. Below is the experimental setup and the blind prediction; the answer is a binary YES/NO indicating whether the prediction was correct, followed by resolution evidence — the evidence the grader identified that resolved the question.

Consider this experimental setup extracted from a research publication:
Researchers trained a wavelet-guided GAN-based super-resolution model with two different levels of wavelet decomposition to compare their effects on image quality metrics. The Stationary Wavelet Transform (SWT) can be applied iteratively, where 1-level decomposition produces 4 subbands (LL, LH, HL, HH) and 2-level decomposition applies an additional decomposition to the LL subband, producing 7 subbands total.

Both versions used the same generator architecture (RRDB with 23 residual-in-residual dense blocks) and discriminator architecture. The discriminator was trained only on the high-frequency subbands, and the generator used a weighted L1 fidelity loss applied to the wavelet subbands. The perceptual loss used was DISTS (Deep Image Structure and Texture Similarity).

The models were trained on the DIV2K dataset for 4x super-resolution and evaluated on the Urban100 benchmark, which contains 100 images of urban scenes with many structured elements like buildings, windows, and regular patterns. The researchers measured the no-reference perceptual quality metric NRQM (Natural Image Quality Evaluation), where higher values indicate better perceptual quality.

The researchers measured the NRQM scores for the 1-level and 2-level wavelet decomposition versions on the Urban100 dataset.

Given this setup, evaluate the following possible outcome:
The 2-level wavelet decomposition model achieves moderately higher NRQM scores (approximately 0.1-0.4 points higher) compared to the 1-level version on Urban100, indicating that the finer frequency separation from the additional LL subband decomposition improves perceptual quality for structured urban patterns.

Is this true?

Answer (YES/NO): NO